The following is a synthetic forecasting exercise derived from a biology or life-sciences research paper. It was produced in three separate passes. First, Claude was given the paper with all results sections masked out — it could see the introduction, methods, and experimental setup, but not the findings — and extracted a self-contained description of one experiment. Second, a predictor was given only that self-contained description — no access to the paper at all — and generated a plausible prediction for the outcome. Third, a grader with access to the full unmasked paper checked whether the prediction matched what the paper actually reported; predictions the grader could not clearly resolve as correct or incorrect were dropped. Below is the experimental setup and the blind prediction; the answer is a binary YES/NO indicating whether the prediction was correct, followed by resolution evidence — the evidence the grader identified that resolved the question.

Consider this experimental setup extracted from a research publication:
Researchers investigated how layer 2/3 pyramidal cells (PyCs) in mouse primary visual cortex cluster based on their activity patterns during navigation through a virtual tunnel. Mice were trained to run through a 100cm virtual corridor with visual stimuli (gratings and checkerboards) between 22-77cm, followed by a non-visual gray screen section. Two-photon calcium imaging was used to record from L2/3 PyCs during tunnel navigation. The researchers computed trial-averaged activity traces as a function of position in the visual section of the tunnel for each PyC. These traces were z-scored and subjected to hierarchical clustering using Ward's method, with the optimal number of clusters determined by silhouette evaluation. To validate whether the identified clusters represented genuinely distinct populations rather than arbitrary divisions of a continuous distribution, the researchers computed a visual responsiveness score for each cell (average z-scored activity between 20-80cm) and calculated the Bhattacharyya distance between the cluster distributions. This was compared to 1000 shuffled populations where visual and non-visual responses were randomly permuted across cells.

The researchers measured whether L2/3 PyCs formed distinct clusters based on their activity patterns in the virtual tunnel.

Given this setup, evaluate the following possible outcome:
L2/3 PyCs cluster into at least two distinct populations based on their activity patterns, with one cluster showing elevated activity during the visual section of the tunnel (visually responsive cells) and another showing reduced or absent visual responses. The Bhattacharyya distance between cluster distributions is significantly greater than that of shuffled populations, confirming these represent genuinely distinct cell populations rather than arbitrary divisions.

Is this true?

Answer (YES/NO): YES